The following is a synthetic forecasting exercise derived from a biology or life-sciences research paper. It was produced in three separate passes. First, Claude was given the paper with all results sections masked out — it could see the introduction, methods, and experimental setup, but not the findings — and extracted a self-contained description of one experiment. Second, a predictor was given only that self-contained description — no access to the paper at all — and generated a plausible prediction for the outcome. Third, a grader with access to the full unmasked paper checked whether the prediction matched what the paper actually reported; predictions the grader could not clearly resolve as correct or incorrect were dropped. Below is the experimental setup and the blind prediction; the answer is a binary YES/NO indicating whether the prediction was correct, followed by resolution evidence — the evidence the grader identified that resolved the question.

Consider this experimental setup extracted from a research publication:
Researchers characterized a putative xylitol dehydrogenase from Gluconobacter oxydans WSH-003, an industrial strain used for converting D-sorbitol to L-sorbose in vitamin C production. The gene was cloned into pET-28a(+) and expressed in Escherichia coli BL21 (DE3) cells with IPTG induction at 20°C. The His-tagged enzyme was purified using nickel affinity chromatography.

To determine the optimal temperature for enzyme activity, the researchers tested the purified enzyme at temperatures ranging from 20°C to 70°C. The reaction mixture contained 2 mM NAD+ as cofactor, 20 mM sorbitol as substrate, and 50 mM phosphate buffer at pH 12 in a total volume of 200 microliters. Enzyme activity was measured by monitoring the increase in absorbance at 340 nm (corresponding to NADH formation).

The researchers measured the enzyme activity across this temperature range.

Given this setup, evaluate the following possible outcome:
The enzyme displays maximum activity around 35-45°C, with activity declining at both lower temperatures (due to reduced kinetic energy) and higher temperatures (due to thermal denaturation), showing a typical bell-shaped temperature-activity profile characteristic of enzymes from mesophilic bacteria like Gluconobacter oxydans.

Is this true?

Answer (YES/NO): NO